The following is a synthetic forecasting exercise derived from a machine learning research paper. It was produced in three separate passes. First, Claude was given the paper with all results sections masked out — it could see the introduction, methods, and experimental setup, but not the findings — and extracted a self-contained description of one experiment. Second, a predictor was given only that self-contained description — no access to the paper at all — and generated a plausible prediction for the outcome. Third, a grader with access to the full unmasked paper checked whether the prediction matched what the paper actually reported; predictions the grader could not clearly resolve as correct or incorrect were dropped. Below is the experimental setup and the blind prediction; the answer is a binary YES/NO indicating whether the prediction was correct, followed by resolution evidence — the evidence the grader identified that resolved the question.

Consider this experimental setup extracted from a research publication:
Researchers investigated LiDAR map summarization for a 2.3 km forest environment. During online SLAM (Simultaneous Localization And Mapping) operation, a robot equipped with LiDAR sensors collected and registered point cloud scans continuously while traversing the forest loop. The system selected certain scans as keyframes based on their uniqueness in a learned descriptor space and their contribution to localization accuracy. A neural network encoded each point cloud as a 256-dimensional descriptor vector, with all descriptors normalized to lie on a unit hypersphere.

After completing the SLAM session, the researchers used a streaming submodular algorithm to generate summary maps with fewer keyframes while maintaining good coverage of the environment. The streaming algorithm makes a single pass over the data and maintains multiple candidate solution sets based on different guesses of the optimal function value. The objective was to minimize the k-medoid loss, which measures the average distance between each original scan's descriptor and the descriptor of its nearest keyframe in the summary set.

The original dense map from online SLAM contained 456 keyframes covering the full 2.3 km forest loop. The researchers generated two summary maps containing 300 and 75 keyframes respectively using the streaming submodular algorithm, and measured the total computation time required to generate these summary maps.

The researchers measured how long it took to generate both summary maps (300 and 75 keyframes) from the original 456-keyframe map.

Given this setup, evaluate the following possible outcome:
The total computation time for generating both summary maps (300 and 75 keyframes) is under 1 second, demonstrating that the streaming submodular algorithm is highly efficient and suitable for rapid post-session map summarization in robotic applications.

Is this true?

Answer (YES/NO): NO